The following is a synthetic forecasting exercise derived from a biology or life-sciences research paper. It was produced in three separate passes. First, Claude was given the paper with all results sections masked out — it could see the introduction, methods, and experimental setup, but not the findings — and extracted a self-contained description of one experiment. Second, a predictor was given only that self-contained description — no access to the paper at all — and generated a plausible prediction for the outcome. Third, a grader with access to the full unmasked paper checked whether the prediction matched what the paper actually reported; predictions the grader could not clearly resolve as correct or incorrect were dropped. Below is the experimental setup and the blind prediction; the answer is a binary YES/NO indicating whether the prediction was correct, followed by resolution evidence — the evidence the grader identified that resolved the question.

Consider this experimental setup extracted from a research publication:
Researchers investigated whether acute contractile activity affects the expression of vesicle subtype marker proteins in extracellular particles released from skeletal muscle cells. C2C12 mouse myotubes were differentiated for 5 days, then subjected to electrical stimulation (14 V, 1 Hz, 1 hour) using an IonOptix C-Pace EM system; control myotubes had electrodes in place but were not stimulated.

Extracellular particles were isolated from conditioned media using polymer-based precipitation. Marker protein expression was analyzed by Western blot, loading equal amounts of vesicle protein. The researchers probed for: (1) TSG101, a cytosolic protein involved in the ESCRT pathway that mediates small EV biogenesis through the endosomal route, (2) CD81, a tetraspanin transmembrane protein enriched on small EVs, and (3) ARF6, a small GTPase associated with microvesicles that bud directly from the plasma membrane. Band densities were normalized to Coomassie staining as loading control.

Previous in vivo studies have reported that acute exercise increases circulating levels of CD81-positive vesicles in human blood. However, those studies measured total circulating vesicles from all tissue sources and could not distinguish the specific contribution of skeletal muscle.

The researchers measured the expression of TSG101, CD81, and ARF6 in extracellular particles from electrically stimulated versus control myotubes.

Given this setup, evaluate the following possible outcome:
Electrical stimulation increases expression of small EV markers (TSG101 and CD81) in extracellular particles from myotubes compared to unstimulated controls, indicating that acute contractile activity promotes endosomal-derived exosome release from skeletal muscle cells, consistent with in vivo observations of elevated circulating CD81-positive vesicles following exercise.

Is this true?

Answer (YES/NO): NO